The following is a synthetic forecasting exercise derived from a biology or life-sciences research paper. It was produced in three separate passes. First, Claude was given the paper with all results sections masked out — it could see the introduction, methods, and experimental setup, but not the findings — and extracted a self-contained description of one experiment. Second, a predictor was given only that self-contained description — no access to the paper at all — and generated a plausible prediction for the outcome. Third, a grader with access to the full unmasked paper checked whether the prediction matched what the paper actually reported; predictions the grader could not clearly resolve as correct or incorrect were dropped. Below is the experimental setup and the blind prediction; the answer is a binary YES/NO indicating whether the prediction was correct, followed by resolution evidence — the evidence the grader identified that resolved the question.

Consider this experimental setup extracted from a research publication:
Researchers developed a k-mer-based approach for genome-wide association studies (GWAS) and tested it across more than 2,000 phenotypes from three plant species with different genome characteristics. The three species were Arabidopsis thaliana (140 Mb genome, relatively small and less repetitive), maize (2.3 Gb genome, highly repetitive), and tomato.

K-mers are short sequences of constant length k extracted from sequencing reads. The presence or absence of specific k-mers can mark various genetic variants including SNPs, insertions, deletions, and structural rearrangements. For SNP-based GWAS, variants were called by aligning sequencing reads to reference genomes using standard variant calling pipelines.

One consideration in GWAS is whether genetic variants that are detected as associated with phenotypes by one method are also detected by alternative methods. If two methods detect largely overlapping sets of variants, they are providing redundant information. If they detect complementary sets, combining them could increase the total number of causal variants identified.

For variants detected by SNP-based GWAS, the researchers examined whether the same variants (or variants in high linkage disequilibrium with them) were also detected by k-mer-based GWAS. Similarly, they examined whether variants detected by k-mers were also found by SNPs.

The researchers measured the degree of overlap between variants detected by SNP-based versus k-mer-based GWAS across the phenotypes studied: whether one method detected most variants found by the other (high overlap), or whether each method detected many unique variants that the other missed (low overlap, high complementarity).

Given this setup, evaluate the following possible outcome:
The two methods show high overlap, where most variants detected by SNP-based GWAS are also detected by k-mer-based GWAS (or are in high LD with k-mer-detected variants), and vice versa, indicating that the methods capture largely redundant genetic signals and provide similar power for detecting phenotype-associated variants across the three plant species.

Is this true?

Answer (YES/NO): NO